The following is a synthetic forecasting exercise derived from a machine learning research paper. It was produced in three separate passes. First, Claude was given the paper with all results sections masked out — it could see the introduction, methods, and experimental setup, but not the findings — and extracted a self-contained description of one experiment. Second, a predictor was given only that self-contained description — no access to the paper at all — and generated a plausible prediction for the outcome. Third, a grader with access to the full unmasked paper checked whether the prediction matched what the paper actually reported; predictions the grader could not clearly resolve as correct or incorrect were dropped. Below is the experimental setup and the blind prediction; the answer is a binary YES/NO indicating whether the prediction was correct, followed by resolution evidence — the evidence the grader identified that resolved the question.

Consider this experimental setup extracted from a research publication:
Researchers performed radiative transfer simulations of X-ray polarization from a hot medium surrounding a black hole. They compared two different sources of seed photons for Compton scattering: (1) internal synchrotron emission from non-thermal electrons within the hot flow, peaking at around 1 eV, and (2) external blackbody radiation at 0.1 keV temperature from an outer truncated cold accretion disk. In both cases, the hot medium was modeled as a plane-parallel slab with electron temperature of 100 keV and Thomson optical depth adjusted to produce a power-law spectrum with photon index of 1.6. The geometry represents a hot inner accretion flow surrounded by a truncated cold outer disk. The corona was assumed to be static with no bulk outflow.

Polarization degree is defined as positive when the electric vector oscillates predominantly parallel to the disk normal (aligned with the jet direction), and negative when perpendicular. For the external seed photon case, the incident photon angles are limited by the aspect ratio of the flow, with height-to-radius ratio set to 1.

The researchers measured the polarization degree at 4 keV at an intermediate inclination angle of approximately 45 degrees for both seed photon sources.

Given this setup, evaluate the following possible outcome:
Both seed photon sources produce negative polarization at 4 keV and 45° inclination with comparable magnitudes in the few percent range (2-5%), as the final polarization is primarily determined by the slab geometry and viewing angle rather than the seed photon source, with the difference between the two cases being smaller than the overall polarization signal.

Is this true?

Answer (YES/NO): NO